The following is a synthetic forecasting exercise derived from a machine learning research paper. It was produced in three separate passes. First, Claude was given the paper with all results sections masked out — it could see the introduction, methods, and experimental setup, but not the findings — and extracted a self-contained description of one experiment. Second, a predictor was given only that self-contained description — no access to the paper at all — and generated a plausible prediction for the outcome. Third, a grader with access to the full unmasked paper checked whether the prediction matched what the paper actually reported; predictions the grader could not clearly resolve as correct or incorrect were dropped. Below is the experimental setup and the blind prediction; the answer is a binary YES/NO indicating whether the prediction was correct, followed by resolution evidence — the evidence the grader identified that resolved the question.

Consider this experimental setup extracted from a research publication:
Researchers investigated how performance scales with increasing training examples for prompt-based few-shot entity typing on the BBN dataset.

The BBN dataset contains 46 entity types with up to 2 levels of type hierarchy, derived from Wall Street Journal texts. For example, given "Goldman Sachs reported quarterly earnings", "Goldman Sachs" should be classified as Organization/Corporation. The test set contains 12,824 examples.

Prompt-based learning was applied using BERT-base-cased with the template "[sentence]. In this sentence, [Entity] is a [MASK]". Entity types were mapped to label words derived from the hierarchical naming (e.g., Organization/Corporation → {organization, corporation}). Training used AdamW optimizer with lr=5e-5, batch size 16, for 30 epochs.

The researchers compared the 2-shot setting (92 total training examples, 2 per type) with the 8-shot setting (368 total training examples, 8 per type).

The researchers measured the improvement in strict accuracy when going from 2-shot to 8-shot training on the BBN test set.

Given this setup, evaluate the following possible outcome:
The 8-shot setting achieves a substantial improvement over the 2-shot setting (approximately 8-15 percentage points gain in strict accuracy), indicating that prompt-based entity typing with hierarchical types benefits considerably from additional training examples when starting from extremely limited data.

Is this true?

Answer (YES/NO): NO